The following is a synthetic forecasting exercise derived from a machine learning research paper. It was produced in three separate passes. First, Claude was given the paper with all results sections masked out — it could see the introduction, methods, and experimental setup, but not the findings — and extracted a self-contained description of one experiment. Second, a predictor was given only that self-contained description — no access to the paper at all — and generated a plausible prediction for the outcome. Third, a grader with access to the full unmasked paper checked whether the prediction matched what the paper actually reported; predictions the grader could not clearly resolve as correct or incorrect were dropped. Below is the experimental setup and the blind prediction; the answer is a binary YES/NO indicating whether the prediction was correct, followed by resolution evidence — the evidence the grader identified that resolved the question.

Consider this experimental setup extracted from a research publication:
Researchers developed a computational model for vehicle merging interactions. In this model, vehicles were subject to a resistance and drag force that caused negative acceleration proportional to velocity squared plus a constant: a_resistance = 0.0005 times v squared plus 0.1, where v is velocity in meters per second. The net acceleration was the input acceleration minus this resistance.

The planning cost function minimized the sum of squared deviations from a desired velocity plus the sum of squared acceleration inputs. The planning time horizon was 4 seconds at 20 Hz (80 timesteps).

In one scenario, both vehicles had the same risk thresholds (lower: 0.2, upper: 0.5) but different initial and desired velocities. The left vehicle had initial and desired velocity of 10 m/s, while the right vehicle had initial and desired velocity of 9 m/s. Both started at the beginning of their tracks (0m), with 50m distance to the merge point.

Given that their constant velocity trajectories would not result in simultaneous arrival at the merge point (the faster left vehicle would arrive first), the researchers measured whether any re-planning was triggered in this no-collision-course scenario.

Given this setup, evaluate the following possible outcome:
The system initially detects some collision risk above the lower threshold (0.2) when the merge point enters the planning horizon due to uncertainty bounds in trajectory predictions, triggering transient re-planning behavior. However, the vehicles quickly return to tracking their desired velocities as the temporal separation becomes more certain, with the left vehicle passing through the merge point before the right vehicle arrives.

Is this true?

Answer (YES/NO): NO